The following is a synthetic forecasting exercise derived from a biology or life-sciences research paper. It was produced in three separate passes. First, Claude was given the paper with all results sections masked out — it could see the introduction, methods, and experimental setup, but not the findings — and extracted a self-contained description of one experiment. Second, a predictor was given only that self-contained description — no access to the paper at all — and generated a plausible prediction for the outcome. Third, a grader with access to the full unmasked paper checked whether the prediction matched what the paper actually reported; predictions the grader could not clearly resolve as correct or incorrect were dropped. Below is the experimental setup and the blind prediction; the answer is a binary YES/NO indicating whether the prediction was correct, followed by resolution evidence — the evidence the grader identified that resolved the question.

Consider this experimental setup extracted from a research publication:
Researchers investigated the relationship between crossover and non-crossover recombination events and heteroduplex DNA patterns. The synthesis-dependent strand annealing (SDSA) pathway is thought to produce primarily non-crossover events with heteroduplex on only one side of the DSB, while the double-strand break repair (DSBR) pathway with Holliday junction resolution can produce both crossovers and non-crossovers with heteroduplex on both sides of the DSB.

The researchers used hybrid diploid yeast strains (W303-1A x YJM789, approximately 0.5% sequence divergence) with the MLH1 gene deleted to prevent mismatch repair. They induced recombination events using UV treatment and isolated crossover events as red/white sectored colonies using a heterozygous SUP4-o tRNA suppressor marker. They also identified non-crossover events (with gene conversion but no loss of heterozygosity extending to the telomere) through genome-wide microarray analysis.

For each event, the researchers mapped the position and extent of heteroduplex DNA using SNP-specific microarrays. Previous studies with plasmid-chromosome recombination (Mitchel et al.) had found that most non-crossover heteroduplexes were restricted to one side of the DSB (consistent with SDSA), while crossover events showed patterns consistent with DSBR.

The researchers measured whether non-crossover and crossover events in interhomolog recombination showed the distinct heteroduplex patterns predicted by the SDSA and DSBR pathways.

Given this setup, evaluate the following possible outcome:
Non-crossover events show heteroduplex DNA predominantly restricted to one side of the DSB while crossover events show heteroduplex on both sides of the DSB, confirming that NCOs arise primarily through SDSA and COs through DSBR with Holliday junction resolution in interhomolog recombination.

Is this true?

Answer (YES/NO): NO